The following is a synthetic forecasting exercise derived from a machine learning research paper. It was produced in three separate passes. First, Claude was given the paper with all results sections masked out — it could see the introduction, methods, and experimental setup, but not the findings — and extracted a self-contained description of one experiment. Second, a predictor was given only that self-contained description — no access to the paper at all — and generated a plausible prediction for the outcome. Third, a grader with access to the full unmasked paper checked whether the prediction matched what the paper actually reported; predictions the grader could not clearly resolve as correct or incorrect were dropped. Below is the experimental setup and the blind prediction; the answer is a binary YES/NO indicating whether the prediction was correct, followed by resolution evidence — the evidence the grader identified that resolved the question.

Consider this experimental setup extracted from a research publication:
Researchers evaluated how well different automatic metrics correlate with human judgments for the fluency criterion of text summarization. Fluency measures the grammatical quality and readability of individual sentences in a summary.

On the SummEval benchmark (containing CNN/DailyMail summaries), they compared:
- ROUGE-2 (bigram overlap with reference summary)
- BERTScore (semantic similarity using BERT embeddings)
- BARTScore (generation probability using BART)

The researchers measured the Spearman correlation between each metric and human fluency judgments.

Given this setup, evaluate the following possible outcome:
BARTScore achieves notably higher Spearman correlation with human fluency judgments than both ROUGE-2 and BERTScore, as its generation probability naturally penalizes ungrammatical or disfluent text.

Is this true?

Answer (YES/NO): YES